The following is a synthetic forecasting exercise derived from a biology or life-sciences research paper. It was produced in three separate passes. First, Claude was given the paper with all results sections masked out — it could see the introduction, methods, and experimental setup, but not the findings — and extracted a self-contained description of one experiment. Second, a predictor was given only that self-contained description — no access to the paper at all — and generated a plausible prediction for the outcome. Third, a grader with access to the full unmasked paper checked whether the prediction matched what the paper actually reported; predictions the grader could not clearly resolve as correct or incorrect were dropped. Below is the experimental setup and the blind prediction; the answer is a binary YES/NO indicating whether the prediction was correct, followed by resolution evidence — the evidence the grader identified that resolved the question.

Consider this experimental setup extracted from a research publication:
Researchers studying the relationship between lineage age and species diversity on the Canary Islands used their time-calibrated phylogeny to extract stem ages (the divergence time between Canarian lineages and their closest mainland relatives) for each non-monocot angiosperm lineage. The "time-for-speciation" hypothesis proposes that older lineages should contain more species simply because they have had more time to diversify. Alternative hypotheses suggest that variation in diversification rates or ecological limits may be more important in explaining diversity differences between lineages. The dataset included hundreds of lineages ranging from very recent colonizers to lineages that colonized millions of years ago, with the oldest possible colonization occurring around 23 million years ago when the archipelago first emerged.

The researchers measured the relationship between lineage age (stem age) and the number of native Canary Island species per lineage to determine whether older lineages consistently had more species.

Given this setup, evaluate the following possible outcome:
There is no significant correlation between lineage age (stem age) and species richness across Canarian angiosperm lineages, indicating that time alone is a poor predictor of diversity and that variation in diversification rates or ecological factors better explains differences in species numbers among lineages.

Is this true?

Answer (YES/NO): YES